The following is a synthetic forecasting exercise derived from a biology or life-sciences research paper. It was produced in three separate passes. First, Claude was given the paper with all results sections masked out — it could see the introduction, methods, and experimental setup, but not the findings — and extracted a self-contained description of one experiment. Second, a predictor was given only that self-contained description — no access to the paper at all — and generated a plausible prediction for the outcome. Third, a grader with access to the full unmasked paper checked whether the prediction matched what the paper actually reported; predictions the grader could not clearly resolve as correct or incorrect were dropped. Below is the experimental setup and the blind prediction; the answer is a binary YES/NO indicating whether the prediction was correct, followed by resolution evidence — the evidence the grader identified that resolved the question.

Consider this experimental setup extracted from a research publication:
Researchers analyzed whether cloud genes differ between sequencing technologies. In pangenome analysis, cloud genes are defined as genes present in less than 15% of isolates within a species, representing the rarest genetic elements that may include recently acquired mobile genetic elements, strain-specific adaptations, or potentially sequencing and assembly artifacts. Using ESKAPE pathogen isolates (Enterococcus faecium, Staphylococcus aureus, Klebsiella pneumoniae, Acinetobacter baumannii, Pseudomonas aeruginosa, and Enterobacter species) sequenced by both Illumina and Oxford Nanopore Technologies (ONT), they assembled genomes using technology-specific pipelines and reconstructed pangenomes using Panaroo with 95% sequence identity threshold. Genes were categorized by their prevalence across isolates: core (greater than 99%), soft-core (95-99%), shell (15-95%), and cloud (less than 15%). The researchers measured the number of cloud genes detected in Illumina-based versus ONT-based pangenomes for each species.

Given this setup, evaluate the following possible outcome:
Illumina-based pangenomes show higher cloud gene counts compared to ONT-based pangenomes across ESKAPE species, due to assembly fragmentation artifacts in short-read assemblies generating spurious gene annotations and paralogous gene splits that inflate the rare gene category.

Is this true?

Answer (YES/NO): NO